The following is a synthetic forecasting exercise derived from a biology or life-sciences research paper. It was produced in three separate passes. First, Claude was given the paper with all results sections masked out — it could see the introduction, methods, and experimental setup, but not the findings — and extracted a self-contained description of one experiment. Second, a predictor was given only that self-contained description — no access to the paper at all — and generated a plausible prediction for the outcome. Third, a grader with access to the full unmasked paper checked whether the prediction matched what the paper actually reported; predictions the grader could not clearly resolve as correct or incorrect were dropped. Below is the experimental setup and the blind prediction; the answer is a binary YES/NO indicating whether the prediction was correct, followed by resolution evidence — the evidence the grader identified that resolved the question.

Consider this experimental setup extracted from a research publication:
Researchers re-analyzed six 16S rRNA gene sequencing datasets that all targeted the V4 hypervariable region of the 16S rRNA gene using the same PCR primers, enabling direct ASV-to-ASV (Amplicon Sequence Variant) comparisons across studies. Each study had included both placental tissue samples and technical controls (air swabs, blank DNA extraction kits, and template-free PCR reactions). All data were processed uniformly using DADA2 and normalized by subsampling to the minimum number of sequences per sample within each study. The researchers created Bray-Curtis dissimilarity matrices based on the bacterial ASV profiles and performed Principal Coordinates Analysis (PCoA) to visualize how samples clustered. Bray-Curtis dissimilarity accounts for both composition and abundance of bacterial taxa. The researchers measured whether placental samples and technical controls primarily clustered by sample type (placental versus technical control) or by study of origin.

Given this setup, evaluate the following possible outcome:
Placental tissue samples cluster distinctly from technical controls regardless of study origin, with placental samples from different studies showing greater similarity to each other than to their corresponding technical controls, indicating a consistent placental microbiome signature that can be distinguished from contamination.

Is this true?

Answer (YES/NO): NO